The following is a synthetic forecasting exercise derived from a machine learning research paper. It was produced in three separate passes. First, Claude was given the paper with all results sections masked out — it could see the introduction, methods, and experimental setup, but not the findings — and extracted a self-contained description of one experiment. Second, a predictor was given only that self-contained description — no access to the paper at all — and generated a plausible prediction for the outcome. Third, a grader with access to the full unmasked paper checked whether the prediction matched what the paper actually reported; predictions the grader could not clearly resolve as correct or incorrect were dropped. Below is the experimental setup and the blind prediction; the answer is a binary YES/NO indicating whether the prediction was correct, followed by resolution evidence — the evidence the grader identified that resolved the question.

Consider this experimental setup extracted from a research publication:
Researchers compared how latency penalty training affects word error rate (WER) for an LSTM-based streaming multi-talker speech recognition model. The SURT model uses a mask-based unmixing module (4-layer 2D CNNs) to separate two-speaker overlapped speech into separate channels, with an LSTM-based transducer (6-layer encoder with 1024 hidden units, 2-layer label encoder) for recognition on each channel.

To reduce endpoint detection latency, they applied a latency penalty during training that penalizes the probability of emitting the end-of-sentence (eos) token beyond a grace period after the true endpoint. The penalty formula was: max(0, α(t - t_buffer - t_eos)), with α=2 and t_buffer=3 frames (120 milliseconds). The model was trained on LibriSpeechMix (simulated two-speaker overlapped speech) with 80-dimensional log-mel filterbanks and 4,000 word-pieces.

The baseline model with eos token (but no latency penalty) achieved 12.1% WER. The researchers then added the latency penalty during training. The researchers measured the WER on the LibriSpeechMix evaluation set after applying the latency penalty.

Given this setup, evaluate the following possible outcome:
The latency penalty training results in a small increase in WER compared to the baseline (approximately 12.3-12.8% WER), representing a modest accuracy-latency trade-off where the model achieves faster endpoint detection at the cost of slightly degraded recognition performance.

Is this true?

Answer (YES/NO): NO